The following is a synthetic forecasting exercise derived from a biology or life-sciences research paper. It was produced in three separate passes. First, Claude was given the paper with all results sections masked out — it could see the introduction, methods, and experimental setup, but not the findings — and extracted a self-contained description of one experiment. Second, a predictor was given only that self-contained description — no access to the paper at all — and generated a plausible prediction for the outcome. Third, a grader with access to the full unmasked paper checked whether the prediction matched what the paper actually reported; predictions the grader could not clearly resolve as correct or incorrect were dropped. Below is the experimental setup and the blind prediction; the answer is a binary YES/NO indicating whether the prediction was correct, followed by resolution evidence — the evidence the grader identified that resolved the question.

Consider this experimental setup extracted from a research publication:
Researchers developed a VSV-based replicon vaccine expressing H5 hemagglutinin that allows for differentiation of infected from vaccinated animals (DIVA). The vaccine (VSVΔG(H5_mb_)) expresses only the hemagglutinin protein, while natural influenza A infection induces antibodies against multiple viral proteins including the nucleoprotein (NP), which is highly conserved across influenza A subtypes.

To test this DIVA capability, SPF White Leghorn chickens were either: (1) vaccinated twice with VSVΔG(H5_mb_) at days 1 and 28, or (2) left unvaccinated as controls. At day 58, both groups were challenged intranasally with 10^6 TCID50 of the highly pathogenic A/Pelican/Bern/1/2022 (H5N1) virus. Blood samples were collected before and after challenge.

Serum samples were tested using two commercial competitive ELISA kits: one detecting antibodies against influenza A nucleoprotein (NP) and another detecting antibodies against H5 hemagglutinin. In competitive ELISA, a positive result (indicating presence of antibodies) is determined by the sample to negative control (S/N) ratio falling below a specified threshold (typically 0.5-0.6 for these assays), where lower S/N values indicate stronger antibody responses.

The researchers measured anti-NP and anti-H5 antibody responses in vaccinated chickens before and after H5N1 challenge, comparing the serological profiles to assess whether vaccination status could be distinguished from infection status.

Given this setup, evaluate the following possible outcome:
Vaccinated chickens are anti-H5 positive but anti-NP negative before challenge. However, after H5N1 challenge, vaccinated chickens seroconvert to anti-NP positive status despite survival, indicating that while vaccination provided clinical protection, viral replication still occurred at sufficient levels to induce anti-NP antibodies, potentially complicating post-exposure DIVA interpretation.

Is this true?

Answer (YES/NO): NO